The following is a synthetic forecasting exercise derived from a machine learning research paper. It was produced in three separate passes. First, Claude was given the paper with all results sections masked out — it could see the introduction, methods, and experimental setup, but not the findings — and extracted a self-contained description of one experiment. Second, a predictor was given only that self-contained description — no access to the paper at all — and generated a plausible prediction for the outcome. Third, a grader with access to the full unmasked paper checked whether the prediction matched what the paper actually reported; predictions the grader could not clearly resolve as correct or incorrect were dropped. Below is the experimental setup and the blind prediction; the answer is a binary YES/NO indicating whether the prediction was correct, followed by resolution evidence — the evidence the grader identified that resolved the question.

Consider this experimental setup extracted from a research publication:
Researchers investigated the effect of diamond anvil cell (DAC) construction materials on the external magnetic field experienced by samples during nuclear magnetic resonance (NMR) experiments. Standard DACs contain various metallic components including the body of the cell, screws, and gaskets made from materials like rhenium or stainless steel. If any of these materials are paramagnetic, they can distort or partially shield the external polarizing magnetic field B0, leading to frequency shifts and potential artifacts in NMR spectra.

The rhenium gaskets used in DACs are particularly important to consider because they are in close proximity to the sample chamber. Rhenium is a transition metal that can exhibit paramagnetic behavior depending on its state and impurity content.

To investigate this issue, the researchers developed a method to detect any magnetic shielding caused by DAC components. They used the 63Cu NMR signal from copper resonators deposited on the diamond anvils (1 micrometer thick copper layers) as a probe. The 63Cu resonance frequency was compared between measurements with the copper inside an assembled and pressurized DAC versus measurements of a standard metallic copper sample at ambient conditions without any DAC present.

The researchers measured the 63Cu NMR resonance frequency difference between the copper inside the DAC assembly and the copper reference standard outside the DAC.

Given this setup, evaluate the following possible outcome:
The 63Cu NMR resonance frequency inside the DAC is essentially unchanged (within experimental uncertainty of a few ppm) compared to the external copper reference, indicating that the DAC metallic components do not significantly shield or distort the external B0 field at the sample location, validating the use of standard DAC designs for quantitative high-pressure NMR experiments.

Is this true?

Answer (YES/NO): NO